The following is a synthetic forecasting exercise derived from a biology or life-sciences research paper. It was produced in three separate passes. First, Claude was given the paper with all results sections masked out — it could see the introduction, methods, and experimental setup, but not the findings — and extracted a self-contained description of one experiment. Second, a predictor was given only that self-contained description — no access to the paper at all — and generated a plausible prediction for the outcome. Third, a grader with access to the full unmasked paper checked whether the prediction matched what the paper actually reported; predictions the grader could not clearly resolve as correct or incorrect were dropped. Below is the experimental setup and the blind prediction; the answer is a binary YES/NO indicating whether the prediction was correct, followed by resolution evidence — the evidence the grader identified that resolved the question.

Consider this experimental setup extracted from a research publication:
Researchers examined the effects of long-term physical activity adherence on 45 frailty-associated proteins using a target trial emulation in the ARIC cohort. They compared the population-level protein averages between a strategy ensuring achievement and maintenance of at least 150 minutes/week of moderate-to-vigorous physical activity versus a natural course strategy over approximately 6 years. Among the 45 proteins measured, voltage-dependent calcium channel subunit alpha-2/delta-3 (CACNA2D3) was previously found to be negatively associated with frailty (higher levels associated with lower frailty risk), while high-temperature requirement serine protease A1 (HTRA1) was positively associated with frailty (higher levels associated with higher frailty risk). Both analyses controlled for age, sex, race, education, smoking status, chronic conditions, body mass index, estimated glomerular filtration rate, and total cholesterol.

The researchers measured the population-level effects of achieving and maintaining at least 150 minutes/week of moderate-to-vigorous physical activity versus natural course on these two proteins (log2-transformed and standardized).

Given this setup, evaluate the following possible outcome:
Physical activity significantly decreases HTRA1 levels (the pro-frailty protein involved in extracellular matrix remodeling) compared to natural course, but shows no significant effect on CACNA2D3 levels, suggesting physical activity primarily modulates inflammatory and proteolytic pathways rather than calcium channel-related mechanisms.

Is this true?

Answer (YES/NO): NO